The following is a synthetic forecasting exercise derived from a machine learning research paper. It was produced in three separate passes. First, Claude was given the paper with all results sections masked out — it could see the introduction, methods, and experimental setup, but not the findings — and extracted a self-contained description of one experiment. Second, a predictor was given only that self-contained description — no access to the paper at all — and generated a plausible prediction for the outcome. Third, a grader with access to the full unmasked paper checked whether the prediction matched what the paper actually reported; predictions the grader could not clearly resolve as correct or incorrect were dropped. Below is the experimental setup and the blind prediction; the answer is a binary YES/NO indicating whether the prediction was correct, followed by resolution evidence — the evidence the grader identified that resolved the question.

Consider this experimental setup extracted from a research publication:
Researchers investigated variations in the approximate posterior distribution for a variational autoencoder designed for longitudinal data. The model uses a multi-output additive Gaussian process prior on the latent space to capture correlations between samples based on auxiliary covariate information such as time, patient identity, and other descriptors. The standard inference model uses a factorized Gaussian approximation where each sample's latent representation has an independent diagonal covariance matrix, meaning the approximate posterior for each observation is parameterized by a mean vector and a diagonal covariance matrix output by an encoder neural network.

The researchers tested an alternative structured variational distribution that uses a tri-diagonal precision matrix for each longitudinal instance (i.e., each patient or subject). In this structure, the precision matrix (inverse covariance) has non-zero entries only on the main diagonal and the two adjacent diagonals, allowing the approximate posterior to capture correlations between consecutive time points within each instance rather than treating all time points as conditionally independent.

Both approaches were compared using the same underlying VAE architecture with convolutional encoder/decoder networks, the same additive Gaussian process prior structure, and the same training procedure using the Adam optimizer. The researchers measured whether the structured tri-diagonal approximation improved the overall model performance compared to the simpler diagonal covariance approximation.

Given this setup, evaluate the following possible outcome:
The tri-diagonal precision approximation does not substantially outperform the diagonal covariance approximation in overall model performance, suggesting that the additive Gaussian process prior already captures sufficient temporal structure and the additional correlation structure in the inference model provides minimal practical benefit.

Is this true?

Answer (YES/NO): YES